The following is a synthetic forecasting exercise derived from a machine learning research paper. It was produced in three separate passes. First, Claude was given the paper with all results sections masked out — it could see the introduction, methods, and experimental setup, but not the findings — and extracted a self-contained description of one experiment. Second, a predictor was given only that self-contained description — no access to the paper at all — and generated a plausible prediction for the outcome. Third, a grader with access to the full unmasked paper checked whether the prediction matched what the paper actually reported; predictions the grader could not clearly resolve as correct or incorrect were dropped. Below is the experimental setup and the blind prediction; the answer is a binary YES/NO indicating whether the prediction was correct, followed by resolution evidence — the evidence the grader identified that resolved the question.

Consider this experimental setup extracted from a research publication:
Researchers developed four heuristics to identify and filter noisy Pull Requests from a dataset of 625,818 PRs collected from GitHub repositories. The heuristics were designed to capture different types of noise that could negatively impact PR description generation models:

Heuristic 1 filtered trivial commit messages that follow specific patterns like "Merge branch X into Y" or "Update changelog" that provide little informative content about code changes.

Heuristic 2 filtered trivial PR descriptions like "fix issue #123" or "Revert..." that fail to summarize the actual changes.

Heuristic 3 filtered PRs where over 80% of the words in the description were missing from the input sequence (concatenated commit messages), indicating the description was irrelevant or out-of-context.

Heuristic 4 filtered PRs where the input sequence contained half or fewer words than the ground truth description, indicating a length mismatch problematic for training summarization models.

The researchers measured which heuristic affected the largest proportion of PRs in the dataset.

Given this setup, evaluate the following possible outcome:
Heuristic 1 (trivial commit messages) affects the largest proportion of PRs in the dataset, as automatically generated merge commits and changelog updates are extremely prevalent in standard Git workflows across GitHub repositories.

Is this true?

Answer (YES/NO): NO